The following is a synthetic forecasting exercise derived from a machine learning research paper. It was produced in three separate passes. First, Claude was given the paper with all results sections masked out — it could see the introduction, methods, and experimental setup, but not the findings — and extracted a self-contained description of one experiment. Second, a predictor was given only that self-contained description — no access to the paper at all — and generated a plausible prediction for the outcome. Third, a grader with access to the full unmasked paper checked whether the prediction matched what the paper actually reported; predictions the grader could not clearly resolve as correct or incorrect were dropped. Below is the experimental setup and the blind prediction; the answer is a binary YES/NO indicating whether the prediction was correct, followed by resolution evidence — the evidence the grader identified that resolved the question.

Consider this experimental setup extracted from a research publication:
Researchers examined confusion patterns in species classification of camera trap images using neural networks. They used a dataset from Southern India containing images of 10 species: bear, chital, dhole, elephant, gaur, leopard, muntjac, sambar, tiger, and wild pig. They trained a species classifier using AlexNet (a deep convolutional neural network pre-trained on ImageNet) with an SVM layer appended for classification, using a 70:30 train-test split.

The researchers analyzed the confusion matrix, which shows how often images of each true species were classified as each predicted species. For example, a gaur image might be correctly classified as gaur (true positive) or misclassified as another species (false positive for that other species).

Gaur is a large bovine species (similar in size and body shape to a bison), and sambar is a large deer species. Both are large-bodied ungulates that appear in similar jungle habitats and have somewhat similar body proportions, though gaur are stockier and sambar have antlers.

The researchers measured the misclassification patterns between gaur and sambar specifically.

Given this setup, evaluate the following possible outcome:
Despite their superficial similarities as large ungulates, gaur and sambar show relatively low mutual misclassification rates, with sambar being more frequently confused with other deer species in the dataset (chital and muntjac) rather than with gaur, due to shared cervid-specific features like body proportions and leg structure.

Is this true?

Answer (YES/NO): NO